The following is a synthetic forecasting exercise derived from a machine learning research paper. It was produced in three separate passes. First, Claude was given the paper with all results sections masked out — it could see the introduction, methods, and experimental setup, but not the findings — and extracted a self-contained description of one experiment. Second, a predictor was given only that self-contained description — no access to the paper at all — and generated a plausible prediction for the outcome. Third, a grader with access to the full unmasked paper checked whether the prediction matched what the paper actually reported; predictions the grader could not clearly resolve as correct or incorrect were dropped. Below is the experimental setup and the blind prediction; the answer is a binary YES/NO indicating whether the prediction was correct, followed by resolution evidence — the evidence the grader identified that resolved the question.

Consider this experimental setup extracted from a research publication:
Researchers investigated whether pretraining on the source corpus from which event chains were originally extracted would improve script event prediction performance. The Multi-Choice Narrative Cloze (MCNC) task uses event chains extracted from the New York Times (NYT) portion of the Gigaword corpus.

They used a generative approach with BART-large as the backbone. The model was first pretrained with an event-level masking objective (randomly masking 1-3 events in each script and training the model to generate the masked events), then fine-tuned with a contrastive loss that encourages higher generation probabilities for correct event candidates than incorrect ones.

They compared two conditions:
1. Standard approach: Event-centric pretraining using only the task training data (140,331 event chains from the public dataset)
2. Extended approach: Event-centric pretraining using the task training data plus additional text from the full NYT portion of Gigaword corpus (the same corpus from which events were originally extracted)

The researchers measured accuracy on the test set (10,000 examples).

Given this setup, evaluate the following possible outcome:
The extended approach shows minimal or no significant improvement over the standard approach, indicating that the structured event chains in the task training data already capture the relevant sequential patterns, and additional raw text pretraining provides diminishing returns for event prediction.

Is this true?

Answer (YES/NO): NO